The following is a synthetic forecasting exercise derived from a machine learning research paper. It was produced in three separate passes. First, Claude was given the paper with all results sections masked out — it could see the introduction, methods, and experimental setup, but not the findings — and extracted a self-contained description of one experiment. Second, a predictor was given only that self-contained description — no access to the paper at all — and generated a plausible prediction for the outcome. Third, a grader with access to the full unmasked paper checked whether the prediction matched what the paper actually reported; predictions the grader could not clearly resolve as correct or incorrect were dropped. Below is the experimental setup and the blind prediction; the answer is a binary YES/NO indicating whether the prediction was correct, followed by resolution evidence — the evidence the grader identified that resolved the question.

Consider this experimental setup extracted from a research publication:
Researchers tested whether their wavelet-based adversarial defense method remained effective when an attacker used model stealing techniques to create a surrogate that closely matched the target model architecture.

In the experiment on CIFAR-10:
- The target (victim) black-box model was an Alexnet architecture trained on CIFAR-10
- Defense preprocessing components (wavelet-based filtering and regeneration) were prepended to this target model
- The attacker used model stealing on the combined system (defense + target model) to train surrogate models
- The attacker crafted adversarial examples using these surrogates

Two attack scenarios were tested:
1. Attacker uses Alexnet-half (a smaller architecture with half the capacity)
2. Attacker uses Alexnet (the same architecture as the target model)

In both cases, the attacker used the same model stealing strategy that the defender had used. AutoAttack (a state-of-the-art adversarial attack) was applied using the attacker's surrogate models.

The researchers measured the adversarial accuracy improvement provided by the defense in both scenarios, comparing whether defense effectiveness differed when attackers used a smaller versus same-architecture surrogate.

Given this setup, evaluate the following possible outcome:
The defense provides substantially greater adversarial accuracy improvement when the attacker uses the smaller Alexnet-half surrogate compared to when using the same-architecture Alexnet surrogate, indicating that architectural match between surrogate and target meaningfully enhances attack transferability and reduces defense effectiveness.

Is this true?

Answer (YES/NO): YES